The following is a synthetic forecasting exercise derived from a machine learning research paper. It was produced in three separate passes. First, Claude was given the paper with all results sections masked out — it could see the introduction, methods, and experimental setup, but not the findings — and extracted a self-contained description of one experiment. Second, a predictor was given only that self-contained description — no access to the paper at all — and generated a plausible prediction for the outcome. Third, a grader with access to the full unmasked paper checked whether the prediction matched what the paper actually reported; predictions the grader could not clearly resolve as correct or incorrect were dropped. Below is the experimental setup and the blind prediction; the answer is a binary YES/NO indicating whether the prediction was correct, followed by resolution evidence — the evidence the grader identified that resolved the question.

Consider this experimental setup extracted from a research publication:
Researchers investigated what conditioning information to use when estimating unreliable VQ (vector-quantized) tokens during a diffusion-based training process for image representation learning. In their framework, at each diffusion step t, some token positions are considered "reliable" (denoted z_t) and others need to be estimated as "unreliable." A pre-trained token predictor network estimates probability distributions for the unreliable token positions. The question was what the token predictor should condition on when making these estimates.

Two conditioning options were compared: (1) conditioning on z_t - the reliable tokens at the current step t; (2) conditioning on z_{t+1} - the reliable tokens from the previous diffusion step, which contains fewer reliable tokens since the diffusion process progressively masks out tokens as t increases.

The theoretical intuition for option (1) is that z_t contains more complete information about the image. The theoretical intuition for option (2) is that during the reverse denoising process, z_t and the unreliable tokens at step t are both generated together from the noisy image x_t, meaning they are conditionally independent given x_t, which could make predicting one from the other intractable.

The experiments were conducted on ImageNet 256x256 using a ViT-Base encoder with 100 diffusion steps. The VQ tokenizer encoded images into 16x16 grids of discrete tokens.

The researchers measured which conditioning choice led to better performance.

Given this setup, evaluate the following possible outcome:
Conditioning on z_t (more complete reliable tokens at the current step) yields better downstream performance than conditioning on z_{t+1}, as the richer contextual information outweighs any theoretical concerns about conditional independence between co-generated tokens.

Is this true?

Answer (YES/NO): NO